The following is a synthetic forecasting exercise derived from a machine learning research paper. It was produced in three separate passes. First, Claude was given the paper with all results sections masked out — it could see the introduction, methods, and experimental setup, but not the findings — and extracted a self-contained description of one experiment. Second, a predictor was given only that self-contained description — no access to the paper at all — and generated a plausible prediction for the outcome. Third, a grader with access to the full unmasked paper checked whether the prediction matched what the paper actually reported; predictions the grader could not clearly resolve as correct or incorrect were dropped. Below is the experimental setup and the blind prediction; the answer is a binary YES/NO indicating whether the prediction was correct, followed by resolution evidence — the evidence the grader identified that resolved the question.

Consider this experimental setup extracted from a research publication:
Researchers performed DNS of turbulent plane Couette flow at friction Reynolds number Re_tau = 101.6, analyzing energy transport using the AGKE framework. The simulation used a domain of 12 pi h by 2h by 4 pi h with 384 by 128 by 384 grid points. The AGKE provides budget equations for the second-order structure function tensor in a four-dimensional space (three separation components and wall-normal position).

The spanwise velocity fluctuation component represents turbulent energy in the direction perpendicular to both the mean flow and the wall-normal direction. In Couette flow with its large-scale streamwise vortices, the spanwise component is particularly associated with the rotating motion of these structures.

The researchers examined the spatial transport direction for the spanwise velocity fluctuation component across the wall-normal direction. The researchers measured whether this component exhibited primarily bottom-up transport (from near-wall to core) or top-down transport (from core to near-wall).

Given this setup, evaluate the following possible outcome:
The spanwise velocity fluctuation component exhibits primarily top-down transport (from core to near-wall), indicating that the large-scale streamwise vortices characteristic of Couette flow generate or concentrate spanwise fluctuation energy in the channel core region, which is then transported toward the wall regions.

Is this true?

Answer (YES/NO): NO